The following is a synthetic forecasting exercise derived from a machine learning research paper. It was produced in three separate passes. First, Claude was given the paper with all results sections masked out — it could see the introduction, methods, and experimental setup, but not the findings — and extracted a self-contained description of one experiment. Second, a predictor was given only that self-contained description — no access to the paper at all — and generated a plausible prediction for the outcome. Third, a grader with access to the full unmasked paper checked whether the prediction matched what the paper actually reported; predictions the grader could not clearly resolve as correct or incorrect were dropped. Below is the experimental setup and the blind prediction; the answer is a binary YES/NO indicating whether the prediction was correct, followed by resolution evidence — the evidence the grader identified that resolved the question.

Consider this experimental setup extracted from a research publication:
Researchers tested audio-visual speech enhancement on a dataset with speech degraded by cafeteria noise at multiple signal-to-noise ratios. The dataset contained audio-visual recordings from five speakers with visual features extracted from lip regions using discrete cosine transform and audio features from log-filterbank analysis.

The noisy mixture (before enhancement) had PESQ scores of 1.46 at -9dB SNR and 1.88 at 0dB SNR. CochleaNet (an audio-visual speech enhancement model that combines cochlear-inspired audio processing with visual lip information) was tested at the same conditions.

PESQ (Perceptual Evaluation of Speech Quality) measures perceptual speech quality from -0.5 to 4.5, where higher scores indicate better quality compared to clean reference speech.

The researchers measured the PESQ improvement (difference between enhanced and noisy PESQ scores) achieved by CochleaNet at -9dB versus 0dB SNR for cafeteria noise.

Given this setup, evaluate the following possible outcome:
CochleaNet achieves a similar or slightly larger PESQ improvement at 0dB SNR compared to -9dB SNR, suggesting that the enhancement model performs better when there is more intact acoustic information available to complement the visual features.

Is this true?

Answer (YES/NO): NO